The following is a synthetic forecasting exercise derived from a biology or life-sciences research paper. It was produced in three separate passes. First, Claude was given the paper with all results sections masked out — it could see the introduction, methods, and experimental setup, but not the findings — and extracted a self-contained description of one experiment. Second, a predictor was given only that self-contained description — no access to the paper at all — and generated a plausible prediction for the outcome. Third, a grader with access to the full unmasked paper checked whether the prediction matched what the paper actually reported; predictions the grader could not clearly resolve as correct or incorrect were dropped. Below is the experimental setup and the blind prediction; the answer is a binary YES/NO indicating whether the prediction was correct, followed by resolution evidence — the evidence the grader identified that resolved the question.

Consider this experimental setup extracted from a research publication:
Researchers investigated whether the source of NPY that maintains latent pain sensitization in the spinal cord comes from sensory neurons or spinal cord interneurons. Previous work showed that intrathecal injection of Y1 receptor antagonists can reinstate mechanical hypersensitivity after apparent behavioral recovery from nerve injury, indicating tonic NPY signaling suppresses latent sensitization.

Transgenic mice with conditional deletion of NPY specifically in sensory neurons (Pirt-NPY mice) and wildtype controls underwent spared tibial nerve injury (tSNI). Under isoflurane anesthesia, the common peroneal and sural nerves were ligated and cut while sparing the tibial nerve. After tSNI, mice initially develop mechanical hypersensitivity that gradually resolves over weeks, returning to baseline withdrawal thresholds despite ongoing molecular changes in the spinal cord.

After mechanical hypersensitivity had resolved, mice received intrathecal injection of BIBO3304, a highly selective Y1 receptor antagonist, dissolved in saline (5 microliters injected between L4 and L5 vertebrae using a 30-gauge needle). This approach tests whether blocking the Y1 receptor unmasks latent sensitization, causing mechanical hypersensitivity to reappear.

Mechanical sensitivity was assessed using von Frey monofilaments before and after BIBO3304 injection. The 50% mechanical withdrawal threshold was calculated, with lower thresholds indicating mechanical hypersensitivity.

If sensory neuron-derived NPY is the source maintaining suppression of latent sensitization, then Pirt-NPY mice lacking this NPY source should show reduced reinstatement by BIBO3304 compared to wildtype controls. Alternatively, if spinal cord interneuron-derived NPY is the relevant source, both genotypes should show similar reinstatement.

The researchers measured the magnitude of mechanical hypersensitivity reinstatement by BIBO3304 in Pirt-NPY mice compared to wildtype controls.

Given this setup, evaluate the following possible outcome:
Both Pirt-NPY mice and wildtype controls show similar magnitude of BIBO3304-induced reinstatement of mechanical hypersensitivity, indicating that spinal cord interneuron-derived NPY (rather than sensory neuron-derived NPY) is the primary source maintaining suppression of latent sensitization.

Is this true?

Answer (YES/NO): YES